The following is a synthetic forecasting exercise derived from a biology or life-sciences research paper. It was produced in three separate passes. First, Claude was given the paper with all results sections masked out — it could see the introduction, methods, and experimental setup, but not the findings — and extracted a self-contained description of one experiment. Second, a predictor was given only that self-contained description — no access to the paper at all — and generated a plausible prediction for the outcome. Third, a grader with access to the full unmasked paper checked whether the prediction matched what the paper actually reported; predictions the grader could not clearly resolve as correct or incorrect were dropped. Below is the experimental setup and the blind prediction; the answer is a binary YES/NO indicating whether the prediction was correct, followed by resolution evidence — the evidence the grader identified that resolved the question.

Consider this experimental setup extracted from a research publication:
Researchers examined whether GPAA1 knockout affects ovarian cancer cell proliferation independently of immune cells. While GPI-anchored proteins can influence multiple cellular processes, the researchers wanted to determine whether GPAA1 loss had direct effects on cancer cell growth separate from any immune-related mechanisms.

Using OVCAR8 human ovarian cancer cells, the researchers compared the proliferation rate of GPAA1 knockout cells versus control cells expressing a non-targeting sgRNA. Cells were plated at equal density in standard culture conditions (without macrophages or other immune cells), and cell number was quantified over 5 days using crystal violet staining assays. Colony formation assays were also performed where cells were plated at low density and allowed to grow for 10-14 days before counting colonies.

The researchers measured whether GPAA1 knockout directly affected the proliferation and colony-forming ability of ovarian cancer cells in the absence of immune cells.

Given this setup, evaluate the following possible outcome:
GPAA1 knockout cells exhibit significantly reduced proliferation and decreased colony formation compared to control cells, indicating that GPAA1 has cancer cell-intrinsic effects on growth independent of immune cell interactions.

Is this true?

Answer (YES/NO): NO